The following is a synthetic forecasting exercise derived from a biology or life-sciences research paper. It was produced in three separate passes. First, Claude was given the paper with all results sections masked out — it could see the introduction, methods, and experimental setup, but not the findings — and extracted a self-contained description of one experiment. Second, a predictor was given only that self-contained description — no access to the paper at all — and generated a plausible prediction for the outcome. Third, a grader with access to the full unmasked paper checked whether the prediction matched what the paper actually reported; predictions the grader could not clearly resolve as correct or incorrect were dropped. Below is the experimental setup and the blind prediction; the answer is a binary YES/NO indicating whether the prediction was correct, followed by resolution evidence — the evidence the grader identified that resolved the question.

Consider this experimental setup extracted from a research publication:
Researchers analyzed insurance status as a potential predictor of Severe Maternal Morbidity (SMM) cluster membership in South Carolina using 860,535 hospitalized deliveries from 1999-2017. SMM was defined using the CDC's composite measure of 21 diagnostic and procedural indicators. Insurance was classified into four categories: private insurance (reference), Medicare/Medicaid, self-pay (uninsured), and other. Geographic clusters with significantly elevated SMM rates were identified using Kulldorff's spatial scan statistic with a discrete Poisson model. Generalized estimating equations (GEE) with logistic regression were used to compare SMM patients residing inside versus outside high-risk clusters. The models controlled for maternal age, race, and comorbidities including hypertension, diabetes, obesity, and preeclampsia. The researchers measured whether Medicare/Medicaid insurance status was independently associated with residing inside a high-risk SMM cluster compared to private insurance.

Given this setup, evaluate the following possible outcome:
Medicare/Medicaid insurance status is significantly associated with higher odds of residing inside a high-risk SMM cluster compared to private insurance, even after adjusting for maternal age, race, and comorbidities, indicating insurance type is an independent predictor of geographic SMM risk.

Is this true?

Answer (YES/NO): YES